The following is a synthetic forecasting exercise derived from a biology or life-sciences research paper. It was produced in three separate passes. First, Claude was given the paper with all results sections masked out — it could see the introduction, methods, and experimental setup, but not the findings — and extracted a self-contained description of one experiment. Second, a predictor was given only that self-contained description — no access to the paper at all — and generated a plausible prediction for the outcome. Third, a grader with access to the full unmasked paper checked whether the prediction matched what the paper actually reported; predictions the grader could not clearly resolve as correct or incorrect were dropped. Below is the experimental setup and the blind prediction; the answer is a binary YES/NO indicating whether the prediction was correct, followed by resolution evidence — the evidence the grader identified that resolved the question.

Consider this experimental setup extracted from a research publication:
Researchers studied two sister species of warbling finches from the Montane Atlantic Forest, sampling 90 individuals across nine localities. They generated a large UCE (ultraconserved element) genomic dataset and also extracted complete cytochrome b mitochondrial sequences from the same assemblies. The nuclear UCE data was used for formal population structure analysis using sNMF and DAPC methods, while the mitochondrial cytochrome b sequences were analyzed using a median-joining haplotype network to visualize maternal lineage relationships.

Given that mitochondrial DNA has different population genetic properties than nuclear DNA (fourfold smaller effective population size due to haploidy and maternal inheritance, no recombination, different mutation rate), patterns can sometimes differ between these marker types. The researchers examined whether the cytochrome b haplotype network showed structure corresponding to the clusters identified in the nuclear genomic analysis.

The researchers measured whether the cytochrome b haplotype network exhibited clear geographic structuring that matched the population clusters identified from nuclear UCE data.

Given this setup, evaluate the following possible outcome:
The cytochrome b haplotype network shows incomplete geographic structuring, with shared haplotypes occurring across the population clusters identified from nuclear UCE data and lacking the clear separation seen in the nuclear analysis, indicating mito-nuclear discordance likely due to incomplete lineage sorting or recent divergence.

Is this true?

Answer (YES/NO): NO